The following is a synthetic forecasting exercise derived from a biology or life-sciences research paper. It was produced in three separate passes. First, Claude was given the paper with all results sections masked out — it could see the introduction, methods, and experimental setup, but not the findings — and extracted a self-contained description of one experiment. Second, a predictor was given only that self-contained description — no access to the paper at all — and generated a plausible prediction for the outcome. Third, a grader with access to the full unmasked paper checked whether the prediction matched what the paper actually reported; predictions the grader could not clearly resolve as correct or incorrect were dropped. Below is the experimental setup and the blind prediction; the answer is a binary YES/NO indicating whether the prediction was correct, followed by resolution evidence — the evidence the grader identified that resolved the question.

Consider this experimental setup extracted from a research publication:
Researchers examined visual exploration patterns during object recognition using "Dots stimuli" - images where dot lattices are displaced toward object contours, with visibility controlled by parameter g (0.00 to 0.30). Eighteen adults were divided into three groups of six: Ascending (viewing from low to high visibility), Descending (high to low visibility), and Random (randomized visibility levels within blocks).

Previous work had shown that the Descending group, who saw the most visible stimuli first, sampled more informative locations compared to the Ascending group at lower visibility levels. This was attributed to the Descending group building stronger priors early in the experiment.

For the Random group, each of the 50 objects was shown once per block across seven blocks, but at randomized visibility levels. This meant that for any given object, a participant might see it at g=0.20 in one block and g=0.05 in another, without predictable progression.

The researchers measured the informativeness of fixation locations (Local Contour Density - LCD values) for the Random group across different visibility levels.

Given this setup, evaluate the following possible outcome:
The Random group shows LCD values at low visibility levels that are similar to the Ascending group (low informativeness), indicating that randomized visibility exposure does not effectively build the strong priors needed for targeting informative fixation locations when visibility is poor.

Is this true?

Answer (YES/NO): NO